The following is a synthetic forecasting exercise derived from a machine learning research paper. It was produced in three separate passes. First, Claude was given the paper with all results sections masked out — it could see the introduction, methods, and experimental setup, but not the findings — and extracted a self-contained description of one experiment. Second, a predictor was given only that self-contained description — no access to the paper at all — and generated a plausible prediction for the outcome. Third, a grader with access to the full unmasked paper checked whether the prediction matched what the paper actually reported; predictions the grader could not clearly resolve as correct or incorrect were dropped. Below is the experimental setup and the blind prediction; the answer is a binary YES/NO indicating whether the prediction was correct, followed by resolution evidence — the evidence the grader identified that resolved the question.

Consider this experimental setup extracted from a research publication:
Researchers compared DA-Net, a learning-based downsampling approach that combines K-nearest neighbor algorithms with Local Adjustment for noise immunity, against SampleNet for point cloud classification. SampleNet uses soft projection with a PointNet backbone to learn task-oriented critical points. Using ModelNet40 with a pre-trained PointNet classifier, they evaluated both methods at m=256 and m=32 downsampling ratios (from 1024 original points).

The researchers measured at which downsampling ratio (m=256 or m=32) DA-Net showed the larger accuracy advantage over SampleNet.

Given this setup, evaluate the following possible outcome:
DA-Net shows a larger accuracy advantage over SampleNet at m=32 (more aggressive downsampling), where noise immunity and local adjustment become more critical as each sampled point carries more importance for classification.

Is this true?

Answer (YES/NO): YES